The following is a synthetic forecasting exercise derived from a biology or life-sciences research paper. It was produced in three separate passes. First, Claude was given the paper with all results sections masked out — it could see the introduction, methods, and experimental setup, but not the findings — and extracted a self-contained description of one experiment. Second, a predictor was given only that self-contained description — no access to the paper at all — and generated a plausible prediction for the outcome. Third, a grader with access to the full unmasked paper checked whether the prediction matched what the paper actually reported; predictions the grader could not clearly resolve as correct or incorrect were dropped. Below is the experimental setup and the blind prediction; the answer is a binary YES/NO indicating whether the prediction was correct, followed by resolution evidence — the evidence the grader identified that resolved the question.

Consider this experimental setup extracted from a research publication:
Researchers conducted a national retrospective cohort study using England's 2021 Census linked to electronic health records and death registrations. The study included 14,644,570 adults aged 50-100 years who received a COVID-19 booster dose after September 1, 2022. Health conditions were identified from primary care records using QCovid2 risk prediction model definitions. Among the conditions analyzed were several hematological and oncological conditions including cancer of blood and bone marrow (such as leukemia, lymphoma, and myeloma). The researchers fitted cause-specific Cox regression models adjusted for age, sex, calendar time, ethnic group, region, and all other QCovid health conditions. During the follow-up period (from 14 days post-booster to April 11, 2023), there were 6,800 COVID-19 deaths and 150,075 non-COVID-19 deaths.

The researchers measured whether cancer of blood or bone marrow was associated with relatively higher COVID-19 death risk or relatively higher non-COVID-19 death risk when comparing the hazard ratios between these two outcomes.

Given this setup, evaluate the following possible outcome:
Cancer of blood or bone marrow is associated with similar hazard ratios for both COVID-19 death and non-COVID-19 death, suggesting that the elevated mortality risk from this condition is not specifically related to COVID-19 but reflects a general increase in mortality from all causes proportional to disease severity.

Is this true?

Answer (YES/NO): NO